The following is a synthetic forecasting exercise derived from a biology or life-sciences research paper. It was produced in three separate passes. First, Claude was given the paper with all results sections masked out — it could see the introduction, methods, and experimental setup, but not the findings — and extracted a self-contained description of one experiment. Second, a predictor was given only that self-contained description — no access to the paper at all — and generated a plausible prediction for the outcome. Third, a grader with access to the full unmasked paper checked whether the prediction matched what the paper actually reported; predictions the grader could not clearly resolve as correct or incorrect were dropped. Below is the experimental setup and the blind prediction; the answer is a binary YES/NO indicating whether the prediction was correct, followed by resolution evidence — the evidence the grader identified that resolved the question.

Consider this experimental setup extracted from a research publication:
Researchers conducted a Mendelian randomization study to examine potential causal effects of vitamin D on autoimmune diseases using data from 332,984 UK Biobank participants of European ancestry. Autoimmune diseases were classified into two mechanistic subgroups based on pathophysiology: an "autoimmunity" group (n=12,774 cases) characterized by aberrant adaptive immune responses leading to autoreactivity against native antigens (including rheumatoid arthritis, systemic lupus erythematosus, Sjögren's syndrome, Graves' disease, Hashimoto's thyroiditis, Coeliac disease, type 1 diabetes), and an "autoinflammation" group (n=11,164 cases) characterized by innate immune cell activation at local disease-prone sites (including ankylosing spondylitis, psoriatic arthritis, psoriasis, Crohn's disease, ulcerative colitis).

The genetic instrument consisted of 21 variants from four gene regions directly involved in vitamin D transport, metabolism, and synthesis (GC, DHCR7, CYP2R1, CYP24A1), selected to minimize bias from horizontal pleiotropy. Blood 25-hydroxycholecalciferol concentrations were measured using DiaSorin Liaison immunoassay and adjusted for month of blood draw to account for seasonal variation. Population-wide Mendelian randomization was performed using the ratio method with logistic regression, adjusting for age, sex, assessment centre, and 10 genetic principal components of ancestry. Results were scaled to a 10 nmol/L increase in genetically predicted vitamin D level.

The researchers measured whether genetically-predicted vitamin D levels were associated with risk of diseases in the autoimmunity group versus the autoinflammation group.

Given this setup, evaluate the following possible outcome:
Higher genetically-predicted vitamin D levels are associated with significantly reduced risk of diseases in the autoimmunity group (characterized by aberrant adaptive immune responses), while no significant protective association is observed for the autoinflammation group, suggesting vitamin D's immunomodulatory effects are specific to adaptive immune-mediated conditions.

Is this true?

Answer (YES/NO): NO